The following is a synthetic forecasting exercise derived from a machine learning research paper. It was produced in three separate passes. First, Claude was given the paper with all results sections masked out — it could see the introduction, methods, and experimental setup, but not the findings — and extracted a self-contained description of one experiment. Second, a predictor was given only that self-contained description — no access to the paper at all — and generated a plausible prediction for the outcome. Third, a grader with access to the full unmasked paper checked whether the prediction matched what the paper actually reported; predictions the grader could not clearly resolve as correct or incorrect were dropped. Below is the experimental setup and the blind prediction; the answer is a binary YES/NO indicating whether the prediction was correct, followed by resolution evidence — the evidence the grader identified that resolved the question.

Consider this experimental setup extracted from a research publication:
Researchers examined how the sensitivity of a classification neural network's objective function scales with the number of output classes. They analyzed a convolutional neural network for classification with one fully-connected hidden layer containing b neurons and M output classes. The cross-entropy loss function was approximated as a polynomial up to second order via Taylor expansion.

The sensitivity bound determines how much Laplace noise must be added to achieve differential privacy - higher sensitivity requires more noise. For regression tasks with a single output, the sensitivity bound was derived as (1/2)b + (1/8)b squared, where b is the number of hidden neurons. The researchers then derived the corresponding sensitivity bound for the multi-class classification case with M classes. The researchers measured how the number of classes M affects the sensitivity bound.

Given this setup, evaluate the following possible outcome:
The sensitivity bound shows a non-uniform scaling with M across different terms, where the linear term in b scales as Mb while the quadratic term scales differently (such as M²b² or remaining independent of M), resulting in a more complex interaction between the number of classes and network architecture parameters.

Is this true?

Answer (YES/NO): NO